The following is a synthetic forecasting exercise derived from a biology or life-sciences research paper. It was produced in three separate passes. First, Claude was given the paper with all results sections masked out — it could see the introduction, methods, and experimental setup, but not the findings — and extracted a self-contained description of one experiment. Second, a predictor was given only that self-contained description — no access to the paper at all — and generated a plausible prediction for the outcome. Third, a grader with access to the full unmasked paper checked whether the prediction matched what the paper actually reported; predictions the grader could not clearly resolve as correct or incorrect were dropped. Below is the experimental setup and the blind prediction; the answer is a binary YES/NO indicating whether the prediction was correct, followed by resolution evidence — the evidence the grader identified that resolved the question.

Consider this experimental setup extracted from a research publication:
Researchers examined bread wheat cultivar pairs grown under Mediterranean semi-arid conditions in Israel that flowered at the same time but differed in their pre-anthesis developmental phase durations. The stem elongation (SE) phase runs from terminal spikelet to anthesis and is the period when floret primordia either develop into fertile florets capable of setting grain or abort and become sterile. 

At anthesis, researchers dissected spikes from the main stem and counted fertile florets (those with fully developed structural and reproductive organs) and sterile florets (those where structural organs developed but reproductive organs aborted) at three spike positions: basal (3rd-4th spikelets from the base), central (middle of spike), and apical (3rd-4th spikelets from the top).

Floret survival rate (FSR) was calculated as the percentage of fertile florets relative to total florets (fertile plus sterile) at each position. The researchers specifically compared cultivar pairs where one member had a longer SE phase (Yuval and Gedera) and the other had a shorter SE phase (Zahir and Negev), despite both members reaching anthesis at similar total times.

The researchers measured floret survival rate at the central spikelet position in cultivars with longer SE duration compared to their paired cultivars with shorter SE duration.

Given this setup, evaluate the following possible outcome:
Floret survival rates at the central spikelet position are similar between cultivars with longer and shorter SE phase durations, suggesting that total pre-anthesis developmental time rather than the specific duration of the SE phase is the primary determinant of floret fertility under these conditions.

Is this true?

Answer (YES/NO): NO